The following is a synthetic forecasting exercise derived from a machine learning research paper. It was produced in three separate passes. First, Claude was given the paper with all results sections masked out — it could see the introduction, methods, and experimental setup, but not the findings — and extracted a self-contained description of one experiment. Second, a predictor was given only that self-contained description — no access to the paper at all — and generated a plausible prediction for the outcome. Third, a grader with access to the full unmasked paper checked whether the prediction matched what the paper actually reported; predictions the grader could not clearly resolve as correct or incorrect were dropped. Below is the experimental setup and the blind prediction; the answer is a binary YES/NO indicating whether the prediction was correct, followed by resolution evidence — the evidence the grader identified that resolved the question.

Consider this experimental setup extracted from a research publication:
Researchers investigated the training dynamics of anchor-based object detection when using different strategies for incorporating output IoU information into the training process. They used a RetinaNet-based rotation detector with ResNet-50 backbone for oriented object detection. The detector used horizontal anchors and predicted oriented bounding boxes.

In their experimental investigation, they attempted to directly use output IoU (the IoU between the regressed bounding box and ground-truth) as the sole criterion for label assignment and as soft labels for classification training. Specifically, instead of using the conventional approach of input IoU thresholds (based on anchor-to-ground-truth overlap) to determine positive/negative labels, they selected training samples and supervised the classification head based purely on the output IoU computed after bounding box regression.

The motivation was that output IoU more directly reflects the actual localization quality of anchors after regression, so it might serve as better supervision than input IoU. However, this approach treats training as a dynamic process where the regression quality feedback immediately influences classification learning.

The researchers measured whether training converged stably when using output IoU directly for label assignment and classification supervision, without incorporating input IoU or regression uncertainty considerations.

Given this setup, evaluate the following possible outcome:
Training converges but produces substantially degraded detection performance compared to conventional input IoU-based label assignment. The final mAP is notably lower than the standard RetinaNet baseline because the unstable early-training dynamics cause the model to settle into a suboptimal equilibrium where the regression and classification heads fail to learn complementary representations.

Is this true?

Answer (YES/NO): NO